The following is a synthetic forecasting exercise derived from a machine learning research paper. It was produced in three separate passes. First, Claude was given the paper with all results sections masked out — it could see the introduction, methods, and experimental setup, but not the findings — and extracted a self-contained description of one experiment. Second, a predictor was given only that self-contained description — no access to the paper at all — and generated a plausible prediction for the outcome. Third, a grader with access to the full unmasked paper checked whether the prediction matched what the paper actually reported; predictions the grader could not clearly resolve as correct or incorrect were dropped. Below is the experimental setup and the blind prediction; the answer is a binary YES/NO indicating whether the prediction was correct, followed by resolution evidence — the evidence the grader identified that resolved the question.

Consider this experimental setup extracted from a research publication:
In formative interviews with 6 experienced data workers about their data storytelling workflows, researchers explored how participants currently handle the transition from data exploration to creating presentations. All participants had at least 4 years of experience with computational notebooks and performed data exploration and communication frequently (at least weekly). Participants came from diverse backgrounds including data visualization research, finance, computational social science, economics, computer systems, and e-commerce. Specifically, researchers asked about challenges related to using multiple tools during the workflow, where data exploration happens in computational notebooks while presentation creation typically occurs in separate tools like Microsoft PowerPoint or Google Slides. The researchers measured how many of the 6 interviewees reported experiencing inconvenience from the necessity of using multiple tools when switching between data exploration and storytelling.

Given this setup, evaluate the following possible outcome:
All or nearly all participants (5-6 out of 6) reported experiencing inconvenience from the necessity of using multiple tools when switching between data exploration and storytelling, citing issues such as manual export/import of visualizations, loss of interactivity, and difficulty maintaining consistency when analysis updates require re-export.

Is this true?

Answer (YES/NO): NO